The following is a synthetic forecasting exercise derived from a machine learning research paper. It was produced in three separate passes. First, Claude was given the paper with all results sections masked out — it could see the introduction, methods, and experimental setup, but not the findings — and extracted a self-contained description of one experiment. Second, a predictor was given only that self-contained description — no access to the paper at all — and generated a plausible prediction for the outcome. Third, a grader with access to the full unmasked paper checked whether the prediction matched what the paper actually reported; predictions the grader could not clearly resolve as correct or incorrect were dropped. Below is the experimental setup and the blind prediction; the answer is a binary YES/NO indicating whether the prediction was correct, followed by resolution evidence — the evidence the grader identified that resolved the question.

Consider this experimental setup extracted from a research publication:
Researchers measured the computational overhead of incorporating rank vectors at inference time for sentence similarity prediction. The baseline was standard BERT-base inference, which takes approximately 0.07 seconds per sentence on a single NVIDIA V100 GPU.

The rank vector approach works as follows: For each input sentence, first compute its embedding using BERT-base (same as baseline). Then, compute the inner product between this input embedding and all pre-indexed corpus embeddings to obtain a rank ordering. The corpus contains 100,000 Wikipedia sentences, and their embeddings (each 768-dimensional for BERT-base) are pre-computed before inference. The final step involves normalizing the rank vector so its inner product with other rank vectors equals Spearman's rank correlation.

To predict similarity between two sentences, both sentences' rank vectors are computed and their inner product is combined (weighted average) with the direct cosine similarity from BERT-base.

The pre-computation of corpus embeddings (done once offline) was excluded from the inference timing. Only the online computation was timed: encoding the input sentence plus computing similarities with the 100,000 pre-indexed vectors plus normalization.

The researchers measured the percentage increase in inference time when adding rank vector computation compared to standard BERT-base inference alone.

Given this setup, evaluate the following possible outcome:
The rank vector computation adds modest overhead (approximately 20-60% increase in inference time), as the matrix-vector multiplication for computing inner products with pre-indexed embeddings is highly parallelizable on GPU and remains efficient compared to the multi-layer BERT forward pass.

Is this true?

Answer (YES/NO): NO